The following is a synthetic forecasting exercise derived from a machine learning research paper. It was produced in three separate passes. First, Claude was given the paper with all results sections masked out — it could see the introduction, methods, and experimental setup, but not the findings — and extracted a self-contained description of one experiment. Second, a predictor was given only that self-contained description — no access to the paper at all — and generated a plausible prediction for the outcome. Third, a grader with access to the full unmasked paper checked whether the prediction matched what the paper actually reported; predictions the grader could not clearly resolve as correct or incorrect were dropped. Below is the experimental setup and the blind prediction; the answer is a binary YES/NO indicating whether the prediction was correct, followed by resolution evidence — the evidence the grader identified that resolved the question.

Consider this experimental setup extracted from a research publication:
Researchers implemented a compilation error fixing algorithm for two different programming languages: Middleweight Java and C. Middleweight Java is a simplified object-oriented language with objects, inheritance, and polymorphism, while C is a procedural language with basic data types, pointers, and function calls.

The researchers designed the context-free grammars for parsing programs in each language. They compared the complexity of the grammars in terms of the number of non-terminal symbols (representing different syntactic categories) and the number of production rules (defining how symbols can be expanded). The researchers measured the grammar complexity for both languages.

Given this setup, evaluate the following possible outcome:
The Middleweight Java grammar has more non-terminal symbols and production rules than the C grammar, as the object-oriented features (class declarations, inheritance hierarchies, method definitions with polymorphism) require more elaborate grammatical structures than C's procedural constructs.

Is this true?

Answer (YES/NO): NO